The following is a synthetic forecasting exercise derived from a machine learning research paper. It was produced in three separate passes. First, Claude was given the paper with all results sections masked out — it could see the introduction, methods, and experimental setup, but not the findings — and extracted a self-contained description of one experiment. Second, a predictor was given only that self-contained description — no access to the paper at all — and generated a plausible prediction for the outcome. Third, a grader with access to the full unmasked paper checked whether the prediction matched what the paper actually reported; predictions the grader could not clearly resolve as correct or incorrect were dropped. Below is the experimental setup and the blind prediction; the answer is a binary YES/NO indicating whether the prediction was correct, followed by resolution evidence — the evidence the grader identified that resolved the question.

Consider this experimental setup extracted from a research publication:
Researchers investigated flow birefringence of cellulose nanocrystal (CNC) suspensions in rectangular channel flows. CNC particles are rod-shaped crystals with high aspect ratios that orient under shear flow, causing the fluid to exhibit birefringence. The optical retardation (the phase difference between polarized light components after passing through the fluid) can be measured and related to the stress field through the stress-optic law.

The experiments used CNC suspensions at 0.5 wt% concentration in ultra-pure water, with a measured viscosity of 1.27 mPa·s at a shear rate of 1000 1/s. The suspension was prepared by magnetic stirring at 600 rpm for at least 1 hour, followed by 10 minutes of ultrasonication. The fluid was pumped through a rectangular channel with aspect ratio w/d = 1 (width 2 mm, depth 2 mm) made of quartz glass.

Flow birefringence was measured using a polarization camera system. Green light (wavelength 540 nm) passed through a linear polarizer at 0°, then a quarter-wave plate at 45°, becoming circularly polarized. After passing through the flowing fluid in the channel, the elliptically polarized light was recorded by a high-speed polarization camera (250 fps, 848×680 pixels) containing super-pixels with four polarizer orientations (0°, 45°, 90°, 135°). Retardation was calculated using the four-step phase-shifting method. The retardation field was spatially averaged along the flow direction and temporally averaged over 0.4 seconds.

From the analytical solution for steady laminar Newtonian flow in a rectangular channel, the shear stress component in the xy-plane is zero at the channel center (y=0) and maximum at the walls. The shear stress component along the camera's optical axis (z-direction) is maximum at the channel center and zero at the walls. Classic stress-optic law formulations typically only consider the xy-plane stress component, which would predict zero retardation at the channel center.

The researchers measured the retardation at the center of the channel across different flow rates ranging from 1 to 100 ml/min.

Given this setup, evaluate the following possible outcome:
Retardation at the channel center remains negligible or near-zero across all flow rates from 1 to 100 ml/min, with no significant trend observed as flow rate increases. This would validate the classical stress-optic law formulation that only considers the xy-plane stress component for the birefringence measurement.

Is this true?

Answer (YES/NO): NO